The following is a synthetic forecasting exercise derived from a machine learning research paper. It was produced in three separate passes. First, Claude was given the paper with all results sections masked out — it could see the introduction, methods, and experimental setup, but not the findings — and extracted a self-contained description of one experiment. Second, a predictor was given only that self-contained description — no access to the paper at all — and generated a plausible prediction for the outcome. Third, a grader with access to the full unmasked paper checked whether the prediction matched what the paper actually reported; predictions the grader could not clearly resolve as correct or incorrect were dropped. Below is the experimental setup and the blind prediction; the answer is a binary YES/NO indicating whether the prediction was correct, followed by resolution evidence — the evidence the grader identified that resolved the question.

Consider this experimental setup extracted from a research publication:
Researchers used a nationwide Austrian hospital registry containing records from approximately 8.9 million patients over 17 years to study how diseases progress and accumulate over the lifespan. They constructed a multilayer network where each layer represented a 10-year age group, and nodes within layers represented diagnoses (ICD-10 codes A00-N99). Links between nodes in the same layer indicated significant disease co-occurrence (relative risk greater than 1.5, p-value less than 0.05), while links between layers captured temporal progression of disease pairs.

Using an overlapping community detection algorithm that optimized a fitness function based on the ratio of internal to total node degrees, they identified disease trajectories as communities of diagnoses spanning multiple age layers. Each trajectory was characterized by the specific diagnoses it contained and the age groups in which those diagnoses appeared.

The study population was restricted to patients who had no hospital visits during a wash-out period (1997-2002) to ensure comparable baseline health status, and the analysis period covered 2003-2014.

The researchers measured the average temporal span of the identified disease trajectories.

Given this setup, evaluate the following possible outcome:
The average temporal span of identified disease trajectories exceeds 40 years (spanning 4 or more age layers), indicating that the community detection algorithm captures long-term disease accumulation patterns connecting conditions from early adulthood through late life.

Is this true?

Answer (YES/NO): NO